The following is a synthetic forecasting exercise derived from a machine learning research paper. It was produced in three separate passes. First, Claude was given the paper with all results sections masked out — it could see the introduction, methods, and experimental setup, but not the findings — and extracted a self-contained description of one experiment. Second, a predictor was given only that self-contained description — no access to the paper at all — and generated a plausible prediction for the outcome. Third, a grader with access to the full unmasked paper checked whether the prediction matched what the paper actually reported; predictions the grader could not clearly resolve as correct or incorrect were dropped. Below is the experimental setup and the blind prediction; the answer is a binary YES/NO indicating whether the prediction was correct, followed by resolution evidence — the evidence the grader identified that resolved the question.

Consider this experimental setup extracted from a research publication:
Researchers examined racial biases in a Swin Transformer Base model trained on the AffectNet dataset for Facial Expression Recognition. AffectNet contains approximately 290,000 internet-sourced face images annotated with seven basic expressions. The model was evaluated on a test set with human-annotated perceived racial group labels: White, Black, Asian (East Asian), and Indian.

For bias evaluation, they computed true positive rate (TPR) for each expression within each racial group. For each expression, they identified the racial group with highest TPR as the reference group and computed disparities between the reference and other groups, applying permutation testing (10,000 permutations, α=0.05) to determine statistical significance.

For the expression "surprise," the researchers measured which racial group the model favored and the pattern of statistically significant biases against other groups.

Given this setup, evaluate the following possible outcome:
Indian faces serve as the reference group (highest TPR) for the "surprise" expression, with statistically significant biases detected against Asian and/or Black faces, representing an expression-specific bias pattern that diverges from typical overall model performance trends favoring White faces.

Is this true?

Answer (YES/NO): NO